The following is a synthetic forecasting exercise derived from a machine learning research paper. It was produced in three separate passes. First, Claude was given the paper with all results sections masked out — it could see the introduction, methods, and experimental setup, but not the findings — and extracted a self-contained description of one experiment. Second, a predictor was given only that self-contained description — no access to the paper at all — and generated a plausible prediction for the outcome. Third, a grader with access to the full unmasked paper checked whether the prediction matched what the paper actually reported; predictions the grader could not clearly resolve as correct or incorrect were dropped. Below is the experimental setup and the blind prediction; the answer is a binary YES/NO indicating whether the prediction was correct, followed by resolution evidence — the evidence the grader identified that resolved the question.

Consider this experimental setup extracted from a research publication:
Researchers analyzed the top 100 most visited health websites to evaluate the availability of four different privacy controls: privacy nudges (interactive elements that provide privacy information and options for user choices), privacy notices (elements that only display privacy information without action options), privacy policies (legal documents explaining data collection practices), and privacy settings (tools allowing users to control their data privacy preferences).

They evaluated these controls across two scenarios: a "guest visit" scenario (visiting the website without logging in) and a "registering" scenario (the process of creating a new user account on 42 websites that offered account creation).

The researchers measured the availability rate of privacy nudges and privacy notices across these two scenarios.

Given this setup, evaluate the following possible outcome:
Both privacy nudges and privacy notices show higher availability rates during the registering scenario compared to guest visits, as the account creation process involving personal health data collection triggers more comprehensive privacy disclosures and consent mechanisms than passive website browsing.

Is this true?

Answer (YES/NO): YES